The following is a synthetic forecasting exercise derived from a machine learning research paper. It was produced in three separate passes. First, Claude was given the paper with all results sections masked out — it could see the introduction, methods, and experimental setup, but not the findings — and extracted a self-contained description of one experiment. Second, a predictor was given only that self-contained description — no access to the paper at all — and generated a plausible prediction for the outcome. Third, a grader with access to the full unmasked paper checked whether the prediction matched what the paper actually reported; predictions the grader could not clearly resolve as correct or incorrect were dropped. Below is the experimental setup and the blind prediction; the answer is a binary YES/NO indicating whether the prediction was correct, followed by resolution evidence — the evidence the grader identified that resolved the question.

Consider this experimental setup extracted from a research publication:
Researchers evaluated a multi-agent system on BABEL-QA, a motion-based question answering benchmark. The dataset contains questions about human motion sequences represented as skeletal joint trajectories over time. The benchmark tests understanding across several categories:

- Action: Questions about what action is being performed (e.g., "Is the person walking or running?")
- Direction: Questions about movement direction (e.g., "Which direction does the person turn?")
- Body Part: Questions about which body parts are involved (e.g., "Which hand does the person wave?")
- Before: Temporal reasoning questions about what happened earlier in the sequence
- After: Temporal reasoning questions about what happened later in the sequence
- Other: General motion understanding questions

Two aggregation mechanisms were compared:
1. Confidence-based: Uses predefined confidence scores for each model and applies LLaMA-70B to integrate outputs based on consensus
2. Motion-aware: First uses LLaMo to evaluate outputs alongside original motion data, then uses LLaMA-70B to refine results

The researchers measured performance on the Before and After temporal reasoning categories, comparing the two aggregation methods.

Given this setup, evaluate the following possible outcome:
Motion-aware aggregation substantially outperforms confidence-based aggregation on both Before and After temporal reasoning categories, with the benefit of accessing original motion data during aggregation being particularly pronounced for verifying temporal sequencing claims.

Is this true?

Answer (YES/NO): NO